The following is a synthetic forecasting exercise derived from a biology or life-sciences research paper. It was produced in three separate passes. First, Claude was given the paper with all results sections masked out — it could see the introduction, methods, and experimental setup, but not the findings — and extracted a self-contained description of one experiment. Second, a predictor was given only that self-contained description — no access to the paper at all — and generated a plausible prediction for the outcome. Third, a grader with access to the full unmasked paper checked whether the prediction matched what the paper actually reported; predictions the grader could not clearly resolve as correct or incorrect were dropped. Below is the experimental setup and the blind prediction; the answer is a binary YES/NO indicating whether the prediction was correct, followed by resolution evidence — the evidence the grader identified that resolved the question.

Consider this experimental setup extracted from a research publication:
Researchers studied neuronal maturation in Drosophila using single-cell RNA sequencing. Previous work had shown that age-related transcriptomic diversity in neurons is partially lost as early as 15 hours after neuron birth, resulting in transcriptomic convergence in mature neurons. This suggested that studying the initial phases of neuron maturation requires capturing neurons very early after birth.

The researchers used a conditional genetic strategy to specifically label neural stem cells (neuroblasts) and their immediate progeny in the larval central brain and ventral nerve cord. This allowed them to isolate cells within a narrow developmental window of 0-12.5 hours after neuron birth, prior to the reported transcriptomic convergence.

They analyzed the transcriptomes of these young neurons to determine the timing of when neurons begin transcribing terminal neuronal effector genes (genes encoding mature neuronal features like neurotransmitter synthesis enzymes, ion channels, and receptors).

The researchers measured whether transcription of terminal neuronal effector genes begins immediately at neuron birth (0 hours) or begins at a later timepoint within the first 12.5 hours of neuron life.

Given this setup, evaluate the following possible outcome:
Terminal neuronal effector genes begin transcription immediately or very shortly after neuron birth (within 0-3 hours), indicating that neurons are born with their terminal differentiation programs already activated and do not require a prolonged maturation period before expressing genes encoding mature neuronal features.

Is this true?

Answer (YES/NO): NO